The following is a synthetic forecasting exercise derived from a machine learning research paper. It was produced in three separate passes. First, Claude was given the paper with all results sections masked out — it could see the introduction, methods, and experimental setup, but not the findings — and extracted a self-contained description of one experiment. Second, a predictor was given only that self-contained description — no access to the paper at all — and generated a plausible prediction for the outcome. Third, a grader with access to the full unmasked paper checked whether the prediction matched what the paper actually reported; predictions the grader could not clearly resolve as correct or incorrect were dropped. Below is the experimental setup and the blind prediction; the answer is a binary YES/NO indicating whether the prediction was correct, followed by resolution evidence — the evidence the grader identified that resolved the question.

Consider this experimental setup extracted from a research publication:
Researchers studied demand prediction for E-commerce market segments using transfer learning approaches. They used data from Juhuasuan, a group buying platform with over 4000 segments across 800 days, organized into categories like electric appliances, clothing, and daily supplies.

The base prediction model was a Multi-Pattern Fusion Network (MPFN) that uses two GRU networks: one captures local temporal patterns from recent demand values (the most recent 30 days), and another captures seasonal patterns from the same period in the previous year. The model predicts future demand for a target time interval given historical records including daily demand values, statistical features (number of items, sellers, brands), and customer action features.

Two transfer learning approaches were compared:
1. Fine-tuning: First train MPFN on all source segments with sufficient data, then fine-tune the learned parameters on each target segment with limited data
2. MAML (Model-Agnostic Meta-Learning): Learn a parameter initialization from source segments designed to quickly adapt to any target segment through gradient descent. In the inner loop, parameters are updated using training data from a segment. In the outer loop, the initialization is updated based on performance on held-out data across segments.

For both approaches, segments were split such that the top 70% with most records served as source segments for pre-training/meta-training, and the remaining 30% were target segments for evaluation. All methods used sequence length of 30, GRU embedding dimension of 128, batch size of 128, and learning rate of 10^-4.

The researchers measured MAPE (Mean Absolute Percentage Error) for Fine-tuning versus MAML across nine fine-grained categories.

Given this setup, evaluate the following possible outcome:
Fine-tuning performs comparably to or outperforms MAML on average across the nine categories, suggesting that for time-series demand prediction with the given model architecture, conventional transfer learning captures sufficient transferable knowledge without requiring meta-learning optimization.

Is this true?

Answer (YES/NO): NO